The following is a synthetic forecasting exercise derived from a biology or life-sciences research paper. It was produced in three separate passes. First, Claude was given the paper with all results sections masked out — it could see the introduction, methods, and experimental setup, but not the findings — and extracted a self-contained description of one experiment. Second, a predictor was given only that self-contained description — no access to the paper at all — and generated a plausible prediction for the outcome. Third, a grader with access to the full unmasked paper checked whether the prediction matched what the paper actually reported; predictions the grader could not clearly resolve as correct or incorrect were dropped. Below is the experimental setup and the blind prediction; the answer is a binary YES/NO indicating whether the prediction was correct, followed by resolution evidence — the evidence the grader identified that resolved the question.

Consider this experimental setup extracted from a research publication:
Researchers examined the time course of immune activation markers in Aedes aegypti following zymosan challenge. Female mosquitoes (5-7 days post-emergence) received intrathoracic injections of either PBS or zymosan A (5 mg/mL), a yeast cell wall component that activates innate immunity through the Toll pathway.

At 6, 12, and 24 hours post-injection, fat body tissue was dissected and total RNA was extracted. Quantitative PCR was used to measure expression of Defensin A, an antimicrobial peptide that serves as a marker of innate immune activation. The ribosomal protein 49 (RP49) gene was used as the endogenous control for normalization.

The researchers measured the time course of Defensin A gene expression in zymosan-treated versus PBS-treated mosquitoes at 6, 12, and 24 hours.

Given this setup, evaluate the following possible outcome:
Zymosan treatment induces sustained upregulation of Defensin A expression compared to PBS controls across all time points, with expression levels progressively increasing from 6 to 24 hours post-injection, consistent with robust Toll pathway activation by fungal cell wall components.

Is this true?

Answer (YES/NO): YES